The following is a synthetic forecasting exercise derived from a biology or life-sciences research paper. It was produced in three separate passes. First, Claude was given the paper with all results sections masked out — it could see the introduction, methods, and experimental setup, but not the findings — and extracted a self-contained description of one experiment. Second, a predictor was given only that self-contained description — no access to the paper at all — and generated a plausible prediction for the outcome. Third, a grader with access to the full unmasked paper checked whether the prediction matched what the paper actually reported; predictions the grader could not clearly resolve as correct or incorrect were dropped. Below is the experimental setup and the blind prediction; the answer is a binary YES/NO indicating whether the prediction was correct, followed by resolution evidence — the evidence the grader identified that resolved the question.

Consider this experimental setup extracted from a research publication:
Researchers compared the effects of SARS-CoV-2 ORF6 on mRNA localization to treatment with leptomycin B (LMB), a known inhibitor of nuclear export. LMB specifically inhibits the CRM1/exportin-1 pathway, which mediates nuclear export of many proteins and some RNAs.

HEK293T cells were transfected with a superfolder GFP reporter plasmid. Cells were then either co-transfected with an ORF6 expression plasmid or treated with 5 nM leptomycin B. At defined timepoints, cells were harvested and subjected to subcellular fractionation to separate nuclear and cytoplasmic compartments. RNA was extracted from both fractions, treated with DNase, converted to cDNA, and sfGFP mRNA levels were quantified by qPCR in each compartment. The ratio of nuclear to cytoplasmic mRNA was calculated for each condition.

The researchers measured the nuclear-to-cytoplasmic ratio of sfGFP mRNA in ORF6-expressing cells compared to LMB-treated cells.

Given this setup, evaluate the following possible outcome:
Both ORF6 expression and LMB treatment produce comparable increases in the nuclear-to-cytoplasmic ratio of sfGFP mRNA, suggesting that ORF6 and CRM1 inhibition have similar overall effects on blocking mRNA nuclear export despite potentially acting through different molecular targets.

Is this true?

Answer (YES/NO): YES